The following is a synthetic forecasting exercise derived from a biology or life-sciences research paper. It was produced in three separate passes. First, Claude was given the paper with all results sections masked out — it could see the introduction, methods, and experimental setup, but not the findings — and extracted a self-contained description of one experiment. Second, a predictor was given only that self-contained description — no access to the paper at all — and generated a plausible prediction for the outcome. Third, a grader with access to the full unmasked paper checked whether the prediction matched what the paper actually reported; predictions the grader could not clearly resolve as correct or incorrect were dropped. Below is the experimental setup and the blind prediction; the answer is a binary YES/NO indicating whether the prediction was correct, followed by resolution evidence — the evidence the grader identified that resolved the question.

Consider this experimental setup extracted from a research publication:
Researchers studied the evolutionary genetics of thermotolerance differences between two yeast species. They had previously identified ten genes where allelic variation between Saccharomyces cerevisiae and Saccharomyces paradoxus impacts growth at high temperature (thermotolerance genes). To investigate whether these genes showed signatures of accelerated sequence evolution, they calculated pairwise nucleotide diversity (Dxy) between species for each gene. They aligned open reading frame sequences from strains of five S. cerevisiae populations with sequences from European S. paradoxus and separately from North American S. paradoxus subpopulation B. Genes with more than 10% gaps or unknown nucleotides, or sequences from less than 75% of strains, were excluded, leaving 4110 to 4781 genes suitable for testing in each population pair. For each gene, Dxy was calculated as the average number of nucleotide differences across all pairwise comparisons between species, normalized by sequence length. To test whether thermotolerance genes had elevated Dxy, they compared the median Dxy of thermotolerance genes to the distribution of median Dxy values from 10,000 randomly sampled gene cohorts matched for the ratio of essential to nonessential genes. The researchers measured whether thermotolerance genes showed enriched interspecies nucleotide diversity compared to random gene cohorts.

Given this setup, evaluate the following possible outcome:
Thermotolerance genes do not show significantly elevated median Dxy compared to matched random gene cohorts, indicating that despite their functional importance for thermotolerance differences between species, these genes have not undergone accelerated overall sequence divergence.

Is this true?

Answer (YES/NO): NO